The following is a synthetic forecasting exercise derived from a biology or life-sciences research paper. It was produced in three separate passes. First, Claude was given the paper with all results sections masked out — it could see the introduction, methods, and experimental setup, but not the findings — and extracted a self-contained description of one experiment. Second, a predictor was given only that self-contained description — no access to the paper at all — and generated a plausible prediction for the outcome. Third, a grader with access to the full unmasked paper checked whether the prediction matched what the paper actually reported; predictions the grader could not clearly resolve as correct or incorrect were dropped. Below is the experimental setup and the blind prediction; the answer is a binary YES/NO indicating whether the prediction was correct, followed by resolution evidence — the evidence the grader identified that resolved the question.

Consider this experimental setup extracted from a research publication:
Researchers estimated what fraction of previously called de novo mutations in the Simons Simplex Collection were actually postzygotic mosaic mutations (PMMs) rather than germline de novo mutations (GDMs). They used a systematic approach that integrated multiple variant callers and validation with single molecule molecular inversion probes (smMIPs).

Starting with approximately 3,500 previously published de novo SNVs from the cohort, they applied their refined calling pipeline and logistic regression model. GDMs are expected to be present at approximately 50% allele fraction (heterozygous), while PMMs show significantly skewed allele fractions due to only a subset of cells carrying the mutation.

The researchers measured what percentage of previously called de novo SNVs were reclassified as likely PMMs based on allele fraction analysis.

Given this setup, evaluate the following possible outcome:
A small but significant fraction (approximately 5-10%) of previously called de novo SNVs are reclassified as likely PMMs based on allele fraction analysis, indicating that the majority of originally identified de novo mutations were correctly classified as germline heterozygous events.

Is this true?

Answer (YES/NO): NO